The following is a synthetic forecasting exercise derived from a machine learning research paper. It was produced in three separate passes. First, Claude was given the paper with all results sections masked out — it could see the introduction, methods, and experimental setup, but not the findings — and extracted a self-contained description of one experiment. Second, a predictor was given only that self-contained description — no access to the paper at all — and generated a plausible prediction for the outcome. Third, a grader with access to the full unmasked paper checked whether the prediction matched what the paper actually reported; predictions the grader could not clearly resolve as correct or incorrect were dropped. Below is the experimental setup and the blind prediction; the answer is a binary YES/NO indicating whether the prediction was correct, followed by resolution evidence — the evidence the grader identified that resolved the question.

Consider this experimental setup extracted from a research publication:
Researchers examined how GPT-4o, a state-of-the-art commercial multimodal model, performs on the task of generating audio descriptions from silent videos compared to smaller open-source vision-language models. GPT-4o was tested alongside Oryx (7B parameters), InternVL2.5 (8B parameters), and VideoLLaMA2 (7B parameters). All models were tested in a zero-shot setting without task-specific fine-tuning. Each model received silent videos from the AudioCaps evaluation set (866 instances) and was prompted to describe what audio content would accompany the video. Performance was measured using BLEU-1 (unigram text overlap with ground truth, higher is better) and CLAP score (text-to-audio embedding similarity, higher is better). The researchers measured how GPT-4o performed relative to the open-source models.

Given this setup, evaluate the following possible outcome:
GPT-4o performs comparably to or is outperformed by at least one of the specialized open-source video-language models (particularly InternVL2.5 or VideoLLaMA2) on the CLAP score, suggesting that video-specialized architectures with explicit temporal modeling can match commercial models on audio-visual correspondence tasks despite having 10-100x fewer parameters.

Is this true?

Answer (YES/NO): YES